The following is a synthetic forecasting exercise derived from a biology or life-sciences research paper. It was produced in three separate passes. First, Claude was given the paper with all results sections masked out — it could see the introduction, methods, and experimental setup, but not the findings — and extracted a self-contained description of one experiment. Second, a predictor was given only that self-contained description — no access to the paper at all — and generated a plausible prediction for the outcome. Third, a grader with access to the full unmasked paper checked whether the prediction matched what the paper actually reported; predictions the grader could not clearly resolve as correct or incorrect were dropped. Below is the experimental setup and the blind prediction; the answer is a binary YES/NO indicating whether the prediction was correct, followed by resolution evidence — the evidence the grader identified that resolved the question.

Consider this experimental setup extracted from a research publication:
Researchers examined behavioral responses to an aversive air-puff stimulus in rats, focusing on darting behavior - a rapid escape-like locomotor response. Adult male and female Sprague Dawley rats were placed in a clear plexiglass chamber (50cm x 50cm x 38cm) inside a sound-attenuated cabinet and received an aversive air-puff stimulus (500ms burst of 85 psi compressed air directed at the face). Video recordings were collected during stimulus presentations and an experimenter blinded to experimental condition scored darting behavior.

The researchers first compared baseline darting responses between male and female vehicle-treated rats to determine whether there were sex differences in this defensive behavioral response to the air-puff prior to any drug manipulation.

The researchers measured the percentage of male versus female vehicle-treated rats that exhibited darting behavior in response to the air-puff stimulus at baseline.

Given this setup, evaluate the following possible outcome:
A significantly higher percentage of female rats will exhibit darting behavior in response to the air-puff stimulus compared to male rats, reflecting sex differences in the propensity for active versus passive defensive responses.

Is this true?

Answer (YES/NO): YES